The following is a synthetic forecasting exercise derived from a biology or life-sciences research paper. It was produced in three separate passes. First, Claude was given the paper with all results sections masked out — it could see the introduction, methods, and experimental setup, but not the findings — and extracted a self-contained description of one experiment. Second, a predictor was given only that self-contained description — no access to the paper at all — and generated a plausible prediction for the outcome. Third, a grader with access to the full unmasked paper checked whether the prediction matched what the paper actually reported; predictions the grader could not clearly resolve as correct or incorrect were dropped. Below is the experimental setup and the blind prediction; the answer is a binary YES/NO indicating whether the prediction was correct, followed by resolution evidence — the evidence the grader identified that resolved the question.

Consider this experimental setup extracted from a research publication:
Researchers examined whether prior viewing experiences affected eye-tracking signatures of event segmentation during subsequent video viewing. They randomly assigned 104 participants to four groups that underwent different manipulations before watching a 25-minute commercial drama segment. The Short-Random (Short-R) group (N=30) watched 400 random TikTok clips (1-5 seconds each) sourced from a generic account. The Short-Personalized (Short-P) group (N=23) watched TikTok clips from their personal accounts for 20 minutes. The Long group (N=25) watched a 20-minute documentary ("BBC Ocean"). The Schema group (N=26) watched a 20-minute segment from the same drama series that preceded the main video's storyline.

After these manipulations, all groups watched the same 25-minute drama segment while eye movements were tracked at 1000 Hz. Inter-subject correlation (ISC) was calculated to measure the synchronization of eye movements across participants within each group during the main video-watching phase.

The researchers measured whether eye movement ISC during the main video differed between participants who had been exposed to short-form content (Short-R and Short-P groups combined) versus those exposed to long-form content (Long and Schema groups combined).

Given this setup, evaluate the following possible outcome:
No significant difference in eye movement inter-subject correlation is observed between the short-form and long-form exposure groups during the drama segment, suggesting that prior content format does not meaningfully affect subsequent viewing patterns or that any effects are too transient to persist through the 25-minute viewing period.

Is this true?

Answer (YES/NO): NO